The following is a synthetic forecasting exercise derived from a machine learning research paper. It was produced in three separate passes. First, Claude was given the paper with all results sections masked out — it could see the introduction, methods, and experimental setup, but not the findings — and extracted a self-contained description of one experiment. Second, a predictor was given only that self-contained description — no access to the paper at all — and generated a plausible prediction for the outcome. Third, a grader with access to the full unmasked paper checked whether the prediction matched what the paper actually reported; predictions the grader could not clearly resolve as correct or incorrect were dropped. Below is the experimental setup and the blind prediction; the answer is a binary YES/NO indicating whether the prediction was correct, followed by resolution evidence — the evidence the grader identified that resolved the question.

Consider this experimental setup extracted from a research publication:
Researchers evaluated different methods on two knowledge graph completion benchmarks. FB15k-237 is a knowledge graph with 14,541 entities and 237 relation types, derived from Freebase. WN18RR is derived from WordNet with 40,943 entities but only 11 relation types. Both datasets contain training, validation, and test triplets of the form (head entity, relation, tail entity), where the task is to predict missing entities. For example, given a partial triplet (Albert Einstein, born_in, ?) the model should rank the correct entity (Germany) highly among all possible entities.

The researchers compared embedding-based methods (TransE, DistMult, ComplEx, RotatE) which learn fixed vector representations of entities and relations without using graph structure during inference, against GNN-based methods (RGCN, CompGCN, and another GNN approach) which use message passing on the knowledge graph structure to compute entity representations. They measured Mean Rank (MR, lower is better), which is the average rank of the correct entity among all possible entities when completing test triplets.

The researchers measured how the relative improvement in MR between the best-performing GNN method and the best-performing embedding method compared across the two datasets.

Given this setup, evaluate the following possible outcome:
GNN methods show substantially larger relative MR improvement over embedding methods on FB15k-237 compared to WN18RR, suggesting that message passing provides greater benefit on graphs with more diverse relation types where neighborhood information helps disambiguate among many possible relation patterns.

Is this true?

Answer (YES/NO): NO